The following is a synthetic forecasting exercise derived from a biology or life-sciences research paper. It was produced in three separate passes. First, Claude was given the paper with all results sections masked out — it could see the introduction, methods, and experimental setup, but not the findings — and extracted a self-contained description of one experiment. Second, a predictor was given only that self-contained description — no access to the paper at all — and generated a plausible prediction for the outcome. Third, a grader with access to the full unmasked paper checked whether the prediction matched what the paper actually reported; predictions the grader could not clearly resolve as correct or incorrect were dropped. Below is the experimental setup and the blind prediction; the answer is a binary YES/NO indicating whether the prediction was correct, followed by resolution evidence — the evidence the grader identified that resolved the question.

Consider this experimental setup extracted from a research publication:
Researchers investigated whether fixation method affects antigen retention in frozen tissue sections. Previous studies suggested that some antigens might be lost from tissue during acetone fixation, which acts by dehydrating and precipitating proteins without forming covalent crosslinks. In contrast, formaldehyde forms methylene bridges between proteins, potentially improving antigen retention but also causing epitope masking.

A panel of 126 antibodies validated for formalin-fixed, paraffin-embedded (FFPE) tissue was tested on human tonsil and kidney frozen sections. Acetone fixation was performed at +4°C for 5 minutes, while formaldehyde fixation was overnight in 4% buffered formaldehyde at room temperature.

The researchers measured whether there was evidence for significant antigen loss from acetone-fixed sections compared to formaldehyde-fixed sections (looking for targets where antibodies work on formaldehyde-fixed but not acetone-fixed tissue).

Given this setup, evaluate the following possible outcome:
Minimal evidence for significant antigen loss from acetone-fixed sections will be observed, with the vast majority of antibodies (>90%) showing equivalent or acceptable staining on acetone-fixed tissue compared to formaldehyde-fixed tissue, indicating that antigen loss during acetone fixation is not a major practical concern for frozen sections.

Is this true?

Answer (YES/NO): NO